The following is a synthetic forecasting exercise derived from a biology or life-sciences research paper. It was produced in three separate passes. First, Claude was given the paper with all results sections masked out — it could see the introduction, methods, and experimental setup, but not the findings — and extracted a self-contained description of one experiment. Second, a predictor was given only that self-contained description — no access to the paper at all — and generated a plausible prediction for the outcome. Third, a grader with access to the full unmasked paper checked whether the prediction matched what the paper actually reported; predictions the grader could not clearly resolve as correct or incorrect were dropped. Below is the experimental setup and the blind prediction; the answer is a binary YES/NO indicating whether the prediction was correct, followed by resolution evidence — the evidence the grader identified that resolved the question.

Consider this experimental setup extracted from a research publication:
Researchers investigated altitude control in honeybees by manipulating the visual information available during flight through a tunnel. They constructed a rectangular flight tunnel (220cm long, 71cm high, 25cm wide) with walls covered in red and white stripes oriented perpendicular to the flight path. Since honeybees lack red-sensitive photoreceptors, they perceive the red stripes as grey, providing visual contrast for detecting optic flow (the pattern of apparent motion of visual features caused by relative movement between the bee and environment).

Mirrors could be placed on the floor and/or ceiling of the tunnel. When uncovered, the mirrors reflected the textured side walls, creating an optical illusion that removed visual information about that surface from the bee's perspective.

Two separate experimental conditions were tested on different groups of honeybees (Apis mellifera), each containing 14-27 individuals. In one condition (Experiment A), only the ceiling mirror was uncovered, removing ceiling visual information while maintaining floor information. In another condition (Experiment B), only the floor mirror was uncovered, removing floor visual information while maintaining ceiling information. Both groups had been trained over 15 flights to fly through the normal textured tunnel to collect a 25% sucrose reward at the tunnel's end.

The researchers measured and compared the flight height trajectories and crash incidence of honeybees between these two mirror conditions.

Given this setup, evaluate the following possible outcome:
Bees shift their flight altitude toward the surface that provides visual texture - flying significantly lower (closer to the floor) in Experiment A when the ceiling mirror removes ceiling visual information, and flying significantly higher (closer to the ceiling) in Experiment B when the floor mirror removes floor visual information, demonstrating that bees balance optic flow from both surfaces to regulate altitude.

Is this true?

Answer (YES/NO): NO